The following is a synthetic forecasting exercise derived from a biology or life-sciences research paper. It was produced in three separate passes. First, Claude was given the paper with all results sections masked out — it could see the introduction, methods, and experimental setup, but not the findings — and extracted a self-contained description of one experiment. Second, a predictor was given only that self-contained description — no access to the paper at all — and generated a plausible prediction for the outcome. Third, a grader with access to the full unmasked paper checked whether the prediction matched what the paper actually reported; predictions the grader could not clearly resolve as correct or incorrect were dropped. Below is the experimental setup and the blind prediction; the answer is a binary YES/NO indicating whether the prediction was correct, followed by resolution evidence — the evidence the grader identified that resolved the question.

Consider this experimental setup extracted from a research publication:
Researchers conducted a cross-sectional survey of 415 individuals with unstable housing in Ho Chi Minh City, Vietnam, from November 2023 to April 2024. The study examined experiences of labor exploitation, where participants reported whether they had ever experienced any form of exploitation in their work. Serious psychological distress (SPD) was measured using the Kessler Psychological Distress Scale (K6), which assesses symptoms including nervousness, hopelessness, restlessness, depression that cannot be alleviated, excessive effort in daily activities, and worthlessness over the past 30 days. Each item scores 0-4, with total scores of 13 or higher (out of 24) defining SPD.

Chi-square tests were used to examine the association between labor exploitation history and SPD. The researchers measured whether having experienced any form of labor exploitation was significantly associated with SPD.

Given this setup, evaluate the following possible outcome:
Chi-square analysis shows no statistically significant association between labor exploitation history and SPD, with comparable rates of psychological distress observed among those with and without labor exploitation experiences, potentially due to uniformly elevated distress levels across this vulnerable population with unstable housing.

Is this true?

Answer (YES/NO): NO